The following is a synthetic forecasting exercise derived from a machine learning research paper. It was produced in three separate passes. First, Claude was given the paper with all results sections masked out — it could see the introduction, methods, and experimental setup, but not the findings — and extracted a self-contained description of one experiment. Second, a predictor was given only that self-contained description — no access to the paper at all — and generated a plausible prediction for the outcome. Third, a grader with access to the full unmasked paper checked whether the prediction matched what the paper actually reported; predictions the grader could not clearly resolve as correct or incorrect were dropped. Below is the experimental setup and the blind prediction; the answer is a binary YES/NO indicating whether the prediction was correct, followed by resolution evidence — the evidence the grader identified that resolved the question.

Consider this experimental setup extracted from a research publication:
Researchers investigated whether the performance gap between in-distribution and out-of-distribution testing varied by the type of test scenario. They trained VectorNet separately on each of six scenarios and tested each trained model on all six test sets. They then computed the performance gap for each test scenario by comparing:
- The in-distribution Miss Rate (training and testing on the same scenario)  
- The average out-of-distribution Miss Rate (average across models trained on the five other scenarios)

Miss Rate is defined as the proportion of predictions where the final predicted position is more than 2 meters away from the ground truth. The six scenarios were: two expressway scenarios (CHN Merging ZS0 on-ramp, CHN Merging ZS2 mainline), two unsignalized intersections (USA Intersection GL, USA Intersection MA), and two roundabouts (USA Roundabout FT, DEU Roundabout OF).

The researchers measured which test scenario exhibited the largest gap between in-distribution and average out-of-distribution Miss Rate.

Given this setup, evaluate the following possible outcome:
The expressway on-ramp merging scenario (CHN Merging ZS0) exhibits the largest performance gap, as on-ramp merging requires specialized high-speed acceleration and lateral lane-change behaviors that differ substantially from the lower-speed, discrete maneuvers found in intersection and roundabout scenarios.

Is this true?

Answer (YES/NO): YES